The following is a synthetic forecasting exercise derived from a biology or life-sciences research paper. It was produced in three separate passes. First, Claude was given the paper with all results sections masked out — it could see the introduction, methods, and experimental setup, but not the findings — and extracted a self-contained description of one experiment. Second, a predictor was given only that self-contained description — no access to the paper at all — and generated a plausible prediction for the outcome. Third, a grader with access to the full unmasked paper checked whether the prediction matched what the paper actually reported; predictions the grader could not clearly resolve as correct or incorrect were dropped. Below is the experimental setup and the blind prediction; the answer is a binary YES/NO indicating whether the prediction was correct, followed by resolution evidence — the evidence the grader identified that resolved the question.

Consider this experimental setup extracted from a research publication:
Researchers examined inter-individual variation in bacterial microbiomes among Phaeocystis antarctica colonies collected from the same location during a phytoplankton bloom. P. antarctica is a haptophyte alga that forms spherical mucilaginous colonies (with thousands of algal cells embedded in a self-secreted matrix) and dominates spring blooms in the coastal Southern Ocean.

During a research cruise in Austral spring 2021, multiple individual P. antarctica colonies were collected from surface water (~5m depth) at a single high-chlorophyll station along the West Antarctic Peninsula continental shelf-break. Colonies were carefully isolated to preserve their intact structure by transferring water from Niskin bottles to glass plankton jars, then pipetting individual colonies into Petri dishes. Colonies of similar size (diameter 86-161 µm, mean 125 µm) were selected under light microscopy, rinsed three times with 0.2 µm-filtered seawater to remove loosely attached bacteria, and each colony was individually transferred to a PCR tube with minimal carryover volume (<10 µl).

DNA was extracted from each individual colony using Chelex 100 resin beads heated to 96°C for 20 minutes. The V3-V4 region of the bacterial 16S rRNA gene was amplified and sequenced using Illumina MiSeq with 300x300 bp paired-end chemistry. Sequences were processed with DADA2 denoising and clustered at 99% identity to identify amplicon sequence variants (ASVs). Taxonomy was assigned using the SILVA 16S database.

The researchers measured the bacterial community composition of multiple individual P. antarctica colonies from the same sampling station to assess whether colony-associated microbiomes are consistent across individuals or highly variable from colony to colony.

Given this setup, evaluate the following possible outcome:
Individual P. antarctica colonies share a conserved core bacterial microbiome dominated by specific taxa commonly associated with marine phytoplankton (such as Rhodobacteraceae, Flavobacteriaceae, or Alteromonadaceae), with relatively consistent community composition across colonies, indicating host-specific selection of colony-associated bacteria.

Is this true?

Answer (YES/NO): YES